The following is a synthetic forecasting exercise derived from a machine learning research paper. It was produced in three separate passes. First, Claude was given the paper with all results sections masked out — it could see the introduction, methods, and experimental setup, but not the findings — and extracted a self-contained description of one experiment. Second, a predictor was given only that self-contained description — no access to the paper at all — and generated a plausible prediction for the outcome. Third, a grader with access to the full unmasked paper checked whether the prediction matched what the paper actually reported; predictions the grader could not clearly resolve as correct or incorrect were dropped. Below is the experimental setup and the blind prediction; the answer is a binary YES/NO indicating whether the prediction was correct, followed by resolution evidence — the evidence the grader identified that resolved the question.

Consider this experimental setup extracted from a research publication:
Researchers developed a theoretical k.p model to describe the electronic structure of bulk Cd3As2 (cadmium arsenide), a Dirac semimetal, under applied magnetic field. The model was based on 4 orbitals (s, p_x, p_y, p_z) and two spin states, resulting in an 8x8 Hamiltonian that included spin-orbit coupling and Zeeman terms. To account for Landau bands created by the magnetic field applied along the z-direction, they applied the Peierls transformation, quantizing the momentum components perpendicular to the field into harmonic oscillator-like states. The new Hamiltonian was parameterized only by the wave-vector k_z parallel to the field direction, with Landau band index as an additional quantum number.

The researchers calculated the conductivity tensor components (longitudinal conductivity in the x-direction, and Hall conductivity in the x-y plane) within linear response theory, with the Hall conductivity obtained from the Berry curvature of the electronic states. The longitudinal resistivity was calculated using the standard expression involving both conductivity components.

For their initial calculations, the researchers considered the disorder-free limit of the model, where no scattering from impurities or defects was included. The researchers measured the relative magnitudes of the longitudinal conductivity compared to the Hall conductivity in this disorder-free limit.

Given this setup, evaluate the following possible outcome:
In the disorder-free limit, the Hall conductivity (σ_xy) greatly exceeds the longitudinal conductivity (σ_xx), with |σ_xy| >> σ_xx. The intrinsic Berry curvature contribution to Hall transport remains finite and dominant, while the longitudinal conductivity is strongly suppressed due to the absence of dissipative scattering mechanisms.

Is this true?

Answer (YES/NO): YES